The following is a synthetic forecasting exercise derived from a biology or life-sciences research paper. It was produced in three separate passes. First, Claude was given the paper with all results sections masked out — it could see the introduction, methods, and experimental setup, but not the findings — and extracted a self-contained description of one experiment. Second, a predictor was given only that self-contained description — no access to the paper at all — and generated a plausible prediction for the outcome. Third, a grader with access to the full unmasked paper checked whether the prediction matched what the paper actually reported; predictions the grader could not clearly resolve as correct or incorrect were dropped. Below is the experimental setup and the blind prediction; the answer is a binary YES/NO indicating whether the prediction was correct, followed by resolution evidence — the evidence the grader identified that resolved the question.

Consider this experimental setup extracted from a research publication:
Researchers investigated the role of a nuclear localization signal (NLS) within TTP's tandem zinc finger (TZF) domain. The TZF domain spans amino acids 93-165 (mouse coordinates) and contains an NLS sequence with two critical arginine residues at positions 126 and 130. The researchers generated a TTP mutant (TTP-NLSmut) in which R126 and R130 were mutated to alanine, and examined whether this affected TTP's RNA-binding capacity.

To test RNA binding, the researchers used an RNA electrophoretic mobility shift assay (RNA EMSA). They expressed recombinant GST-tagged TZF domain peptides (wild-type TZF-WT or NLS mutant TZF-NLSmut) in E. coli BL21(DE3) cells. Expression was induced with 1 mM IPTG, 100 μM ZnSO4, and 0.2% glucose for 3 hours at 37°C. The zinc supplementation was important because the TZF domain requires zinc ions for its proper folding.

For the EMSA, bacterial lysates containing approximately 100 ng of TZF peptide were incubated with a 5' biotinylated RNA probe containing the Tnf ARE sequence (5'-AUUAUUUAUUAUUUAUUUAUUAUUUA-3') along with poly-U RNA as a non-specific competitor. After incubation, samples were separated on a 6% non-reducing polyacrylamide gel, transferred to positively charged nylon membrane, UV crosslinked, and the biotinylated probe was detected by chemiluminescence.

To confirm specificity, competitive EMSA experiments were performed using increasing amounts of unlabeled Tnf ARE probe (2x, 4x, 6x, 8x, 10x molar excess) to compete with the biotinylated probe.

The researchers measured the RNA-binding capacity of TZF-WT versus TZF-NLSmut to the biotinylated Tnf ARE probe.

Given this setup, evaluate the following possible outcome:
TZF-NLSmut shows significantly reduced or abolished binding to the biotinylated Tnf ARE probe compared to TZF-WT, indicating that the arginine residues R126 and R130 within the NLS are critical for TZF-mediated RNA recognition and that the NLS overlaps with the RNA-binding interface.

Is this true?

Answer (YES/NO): NO